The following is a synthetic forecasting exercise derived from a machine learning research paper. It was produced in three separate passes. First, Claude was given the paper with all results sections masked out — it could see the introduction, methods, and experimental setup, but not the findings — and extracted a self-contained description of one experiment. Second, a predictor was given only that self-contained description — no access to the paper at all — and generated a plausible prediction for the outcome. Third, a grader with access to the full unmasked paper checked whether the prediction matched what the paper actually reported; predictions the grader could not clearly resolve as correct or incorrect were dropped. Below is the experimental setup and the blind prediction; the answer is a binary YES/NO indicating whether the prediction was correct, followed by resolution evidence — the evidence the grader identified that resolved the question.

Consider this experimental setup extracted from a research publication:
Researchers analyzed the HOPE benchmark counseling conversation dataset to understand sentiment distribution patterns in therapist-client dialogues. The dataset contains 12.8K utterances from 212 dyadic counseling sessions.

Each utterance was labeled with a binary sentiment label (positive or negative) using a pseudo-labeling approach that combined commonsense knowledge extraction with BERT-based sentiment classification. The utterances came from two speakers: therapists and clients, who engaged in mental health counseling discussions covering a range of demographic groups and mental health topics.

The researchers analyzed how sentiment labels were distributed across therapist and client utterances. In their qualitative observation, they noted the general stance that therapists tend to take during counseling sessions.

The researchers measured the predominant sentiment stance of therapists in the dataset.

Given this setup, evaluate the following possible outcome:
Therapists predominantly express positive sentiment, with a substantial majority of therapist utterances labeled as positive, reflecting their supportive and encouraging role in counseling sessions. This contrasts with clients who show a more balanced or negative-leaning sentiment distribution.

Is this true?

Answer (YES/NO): NO